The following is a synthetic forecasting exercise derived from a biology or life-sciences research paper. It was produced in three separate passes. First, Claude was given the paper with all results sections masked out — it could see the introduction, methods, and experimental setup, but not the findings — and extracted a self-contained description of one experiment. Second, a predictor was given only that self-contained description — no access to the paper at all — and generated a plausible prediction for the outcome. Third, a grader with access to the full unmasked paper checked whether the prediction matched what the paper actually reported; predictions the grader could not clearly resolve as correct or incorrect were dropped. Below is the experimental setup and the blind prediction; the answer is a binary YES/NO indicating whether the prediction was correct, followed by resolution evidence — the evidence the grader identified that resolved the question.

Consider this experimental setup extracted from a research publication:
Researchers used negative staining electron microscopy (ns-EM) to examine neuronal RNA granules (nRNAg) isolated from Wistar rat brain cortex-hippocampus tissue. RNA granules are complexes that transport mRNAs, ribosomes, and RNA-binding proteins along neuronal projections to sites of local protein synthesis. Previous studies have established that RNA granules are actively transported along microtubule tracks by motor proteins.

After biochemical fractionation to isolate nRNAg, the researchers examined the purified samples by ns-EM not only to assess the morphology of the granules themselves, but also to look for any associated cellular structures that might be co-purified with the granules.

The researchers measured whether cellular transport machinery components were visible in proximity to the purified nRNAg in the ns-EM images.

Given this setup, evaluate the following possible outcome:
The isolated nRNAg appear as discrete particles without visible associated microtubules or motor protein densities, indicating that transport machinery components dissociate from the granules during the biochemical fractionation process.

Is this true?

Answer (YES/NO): NO